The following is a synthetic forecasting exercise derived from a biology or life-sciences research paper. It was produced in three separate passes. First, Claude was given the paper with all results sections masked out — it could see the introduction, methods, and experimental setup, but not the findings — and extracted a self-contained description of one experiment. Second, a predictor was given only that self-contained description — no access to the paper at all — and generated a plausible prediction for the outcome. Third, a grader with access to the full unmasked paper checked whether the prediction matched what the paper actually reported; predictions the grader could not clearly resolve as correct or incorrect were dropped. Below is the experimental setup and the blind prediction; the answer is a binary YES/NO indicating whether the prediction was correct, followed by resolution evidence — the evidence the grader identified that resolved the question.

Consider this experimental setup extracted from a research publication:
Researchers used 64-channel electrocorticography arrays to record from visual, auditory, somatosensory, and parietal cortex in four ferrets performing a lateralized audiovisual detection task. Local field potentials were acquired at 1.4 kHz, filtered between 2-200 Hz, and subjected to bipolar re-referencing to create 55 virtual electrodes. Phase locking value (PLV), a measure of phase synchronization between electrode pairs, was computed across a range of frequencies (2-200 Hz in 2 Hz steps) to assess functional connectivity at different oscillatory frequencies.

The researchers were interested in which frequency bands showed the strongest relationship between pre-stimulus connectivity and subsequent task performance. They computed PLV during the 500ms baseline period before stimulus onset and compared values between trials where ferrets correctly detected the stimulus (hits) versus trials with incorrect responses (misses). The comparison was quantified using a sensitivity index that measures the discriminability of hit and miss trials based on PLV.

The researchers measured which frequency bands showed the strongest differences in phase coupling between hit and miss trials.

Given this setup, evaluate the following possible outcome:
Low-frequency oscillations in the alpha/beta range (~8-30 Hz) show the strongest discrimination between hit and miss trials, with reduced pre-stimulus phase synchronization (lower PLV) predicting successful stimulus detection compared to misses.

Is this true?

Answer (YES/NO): NO